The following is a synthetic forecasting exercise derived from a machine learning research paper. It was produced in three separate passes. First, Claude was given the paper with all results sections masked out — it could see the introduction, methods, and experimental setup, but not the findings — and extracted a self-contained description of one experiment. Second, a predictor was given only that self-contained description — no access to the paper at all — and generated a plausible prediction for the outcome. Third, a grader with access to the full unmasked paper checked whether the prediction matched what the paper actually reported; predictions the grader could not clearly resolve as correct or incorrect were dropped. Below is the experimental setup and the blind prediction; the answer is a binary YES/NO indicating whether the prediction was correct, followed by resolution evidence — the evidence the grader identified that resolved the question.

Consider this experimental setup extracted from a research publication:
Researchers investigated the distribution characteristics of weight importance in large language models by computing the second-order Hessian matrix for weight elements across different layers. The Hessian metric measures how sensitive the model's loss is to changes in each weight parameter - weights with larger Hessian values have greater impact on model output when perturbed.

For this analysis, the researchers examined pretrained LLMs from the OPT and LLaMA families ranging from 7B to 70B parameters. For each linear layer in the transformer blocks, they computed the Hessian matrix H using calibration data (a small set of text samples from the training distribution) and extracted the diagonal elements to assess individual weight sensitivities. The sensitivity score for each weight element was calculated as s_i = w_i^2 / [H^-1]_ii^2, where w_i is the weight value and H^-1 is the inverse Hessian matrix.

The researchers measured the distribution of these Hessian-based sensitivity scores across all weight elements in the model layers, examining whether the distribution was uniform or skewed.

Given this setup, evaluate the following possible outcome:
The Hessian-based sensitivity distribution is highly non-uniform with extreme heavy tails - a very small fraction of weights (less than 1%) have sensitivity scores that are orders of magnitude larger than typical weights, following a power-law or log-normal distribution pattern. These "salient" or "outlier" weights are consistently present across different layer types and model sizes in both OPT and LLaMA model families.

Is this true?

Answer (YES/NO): NO